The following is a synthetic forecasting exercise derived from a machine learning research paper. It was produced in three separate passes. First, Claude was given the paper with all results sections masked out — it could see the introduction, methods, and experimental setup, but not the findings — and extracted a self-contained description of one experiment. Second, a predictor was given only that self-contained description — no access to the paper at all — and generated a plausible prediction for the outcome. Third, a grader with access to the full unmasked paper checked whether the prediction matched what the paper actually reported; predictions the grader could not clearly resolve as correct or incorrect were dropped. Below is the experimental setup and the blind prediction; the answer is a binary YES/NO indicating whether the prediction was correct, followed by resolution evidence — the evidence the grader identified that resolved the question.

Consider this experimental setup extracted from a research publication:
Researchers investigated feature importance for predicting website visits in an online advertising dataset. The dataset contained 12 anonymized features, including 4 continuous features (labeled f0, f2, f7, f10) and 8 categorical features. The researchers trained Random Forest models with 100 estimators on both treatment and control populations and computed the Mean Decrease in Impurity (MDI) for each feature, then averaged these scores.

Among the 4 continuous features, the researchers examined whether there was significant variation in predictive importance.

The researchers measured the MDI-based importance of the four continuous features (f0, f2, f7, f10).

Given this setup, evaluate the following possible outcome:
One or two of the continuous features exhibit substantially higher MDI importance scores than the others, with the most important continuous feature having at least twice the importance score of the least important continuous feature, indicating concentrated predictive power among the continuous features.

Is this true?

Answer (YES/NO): YES